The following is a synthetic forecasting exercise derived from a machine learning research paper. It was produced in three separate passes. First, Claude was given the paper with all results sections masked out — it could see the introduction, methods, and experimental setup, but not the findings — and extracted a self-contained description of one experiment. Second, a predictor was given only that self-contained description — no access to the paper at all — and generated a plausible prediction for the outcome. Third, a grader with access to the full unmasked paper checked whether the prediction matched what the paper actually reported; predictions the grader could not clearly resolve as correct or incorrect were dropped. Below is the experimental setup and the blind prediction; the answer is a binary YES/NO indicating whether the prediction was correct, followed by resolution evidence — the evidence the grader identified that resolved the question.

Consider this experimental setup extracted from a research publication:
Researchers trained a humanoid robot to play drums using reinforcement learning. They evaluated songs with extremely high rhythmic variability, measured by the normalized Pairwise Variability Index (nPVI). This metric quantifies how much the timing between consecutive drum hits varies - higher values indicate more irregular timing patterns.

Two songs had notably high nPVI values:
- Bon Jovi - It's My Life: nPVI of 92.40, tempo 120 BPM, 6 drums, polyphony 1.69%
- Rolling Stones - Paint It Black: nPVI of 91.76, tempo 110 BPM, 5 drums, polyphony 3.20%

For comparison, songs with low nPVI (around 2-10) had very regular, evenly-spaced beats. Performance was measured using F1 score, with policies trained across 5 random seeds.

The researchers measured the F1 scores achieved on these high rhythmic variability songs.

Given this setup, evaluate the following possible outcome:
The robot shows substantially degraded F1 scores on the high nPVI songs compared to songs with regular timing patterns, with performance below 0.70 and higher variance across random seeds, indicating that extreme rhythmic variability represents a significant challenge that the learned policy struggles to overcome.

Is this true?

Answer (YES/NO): NO